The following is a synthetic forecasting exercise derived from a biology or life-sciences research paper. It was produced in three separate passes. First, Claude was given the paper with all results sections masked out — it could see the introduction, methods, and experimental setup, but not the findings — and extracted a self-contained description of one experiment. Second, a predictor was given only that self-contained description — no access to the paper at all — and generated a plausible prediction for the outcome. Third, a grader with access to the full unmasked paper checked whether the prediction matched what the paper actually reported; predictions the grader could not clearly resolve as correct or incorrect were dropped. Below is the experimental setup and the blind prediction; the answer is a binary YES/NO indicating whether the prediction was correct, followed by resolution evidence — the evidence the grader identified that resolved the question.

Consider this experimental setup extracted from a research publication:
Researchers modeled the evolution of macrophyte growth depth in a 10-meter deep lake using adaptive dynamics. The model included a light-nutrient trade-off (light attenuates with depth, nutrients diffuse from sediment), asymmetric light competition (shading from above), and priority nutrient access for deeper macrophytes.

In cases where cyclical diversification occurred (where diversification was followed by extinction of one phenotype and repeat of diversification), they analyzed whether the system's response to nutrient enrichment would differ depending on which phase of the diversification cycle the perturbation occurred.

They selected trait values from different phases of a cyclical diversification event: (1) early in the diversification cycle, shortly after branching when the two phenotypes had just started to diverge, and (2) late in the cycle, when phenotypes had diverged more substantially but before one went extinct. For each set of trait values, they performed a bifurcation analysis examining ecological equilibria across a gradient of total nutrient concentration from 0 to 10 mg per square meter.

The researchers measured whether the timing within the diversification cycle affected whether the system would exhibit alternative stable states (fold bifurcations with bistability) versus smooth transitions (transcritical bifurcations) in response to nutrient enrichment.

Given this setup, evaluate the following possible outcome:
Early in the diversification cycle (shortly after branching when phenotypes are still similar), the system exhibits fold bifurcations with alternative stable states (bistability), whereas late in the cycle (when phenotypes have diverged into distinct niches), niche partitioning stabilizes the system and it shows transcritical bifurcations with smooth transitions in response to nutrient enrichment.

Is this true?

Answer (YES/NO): NO